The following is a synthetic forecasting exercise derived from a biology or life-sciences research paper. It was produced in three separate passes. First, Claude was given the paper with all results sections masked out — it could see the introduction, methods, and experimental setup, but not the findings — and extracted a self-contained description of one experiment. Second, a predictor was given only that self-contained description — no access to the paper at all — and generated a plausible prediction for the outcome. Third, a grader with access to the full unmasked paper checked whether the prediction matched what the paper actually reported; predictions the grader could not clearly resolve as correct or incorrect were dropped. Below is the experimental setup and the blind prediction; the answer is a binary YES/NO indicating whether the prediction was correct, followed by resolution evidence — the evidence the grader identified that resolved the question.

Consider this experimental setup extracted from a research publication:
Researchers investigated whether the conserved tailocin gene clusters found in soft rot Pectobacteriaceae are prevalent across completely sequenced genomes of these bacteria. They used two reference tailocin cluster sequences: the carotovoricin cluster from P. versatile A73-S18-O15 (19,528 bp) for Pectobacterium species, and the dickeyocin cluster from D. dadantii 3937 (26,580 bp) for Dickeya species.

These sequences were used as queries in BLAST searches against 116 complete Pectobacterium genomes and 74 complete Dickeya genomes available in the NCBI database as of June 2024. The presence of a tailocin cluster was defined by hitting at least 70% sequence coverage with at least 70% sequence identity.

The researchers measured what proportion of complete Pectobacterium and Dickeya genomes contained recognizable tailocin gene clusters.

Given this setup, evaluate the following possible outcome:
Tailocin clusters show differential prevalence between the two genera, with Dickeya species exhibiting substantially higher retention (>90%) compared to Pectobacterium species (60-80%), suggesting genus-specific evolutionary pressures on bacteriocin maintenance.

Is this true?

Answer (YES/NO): NO